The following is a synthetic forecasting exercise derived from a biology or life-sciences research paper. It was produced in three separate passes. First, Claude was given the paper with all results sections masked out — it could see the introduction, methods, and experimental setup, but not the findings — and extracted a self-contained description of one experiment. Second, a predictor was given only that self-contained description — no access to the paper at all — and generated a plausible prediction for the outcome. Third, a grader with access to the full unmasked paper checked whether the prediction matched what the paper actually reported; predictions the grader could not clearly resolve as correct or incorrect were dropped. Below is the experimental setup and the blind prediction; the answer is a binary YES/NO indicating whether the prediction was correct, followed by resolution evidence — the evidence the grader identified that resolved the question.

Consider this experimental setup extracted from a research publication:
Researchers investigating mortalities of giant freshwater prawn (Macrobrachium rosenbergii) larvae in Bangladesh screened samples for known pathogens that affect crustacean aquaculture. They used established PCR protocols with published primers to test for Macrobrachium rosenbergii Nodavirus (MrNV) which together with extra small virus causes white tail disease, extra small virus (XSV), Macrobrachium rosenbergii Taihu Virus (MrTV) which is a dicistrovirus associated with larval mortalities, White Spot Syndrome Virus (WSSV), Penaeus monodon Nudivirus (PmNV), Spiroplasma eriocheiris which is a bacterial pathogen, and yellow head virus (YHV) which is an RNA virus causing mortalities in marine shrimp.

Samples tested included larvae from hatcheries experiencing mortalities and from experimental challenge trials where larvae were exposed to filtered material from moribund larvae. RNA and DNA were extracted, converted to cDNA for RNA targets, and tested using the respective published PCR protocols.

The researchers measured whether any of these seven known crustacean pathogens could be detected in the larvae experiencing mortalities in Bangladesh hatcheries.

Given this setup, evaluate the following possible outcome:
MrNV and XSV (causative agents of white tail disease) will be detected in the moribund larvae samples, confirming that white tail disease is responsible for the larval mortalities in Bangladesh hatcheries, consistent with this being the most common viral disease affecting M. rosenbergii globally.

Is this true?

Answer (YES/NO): NO